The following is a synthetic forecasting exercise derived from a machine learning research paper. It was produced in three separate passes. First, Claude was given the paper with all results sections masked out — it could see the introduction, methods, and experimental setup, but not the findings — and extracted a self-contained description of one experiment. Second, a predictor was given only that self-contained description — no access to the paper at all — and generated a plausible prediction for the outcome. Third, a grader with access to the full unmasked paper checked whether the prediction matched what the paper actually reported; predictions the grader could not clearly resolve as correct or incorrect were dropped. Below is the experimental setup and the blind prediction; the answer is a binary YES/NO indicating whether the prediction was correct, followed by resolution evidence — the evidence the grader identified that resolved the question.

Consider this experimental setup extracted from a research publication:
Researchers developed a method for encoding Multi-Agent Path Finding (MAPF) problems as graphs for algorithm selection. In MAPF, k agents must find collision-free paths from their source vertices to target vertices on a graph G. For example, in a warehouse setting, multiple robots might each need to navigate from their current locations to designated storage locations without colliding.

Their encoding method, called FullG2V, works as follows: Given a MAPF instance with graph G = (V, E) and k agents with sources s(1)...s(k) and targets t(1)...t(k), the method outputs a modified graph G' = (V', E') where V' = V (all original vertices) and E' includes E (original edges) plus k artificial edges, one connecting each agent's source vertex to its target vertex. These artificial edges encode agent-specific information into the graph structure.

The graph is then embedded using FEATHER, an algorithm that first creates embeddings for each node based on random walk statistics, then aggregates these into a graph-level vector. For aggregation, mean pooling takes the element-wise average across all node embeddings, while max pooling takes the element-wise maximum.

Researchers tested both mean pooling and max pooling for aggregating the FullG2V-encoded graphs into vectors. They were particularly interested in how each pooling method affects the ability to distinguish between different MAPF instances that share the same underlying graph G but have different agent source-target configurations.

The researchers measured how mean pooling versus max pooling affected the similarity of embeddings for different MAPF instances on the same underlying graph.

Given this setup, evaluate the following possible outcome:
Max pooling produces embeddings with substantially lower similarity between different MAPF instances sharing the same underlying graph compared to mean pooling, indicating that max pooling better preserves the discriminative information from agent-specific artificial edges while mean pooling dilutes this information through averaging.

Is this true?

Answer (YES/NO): YES